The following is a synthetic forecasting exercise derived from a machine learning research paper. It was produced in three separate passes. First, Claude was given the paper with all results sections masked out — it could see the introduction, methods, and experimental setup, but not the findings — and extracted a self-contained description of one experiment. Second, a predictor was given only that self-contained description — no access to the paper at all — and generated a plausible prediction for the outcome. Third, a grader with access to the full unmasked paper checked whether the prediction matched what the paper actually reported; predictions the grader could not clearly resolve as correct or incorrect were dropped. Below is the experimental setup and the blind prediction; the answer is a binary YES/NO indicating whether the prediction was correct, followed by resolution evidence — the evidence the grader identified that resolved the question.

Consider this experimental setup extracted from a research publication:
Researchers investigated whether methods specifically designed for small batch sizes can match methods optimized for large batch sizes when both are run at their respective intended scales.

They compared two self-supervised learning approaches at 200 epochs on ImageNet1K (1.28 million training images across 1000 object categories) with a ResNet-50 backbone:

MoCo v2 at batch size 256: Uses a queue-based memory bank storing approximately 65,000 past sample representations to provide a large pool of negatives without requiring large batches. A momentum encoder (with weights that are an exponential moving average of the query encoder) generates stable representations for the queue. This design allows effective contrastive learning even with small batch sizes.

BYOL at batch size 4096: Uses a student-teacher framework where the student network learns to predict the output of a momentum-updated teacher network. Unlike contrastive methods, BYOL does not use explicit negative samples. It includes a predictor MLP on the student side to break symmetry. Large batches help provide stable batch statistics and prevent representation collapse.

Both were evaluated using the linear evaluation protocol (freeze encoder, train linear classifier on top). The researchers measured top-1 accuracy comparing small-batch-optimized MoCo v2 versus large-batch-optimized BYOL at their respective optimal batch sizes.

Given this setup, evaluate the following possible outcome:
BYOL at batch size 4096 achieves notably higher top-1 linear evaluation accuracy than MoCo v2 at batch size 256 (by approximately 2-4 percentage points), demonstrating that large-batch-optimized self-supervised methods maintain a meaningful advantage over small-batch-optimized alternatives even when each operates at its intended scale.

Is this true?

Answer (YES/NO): YES